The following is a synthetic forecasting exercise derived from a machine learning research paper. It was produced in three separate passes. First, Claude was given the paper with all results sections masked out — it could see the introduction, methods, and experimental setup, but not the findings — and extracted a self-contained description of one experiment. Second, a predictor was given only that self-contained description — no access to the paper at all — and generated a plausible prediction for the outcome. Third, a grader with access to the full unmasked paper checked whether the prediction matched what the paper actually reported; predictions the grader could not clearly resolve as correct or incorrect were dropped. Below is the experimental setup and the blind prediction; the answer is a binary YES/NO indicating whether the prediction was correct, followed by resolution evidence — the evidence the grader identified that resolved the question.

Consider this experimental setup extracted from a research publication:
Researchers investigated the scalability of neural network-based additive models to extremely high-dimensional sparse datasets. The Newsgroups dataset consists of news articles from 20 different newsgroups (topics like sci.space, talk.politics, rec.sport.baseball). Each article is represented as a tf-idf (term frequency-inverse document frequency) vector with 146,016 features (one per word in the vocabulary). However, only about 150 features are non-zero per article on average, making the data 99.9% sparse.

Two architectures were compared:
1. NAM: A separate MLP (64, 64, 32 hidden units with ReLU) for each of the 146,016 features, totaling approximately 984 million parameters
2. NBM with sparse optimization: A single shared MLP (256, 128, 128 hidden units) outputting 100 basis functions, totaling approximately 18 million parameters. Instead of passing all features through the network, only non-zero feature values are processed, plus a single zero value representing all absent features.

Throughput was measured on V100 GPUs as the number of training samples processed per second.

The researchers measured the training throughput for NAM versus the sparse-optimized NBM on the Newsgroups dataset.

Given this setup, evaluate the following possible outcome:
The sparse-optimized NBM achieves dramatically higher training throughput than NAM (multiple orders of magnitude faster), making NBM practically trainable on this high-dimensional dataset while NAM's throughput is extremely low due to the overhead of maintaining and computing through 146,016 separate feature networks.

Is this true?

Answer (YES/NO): YES